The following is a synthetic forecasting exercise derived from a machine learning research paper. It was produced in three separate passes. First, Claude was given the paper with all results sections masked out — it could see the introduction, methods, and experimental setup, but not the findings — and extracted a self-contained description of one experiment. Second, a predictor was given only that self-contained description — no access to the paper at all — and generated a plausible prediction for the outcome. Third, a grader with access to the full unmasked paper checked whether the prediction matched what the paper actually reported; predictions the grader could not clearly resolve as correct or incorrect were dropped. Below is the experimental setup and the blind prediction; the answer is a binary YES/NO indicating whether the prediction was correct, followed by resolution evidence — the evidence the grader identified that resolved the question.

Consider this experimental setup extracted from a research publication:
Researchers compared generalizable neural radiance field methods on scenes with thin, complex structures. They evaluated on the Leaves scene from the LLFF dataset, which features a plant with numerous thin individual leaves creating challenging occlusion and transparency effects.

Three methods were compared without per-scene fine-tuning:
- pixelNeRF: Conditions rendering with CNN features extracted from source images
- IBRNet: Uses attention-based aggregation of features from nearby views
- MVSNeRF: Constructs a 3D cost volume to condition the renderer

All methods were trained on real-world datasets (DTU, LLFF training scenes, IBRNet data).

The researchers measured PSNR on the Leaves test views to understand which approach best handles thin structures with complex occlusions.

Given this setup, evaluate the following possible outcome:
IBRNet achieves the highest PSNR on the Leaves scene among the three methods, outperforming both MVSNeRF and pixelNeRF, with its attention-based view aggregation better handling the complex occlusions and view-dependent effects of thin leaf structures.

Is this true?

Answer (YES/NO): YES